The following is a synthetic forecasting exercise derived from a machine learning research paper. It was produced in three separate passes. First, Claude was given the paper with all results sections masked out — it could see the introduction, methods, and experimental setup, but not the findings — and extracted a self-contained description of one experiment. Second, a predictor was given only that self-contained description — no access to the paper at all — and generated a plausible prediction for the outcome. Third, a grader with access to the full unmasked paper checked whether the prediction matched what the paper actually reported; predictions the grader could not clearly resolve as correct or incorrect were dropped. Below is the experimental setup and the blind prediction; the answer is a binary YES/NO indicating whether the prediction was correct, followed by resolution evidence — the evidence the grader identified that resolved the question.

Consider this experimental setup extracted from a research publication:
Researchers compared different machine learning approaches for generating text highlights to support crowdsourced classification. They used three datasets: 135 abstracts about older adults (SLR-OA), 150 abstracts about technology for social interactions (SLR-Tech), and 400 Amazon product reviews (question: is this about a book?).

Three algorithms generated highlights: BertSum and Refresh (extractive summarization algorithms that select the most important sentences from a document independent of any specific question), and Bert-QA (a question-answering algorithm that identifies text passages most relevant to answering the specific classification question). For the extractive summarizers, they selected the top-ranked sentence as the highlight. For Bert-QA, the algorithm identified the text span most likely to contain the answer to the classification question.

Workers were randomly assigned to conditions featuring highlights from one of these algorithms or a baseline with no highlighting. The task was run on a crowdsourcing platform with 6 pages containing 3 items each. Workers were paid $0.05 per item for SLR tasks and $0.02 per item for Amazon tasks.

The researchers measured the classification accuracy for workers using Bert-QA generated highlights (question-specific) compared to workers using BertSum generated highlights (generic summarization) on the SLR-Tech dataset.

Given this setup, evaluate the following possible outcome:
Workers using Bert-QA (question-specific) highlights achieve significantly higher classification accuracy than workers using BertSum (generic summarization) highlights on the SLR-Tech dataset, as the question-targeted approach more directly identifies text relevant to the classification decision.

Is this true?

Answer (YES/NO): NO